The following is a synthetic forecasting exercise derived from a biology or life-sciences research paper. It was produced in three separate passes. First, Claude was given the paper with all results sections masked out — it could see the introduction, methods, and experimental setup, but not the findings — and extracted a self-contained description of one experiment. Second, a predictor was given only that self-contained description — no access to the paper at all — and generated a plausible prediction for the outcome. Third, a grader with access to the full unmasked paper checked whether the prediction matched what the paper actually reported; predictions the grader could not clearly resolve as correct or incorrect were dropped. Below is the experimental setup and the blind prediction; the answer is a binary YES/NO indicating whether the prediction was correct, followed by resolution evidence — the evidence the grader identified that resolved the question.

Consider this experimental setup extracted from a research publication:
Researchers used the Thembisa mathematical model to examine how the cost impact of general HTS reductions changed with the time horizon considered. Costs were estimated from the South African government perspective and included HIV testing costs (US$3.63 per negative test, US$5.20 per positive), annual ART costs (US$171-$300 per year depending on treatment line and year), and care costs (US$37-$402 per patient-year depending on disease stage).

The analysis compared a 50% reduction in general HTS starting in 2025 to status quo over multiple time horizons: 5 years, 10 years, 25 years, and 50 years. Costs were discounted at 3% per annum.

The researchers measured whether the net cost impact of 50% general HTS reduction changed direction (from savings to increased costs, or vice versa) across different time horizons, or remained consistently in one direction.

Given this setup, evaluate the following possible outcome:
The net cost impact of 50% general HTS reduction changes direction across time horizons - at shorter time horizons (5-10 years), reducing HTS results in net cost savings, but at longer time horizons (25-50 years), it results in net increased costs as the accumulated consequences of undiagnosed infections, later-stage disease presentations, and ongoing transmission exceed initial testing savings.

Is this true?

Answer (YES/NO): NO